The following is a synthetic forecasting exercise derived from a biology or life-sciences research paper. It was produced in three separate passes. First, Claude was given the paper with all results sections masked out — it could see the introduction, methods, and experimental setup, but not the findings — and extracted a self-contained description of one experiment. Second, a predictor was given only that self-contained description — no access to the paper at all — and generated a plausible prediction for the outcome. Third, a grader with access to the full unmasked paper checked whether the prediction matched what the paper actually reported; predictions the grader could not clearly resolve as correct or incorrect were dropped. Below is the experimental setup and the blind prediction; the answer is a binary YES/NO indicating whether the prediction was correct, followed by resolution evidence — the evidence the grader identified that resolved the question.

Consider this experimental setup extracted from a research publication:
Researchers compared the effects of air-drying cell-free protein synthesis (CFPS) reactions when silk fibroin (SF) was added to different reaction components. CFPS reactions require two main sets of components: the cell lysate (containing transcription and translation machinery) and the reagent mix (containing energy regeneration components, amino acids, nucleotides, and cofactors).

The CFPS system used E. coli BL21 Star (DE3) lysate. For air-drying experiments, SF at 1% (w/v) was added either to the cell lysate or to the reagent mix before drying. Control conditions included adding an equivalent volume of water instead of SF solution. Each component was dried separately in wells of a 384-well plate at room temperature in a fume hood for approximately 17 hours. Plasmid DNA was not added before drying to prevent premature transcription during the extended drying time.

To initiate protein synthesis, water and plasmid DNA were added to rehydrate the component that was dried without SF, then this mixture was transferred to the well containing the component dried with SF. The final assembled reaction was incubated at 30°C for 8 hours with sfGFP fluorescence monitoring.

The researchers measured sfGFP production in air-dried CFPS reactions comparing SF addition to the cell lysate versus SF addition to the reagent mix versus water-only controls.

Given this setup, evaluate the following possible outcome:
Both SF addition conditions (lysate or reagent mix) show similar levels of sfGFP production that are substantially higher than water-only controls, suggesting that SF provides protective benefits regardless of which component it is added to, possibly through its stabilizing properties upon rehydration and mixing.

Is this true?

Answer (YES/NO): NO